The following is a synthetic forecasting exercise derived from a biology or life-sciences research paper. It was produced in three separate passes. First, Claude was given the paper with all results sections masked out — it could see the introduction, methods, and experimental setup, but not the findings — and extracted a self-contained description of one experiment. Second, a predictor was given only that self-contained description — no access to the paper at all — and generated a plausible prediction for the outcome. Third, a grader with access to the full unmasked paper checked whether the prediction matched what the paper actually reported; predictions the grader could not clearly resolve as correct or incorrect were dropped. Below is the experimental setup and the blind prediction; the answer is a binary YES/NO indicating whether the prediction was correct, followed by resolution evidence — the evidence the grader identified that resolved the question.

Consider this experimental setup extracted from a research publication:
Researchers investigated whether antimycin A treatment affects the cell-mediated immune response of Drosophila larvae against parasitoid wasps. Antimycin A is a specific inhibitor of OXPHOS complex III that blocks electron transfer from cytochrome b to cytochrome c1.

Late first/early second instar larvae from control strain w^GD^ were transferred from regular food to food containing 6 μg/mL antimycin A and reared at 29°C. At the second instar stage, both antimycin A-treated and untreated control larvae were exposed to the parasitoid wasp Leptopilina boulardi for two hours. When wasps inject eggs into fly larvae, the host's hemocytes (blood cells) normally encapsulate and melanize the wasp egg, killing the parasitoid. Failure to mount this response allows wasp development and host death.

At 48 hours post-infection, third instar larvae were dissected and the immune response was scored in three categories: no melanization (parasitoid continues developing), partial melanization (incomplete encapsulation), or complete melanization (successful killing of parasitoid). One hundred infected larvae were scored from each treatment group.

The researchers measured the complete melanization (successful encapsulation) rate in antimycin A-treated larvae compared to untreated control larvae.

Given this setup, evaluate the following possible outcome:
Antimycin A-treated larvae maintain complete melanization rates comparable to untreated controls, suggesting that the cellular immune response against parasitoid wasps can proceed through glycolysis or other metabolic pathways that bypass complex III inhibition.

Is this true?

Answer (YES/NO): NO